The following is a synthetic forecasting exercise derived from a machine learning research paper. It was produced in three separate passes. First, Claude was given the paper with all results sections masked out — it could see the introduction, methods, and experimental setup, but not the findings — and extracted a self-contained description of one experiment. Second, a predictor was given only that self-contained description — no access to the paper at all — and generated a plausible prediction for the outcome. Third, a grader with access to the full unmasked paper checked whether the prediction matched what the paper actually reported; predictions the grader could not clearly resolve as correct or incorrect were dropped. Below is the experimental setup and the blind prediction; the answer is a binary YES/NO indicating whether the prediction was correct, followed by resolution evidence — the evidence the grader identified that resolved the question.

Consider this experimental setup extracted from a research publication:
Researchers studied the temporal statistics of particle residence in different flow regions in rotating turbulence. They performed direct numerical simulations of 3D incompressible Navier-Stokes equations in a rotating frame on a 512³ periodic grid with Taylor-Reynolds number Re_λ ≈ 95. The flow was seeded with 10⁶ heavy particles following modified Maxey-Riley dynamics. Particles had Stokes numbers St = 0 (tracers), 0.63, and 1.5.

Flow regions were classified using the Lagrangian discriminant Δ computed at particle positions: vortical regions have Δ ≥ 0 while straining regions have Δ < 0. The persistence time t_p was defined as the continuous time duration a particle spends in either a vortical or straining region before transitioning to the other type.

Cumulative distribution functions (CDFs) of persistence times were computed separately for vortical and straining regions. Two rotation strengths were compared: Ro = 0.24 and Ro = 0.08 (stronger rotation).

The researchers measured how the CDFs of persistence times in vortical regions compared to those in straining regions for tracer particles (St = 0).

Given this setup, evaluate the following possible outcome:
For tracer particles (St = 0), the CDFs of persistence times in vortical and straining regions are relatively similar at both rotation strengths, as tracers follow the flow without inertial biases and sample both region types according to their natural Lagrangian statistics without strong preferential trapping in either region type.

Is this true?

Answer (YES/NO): NO